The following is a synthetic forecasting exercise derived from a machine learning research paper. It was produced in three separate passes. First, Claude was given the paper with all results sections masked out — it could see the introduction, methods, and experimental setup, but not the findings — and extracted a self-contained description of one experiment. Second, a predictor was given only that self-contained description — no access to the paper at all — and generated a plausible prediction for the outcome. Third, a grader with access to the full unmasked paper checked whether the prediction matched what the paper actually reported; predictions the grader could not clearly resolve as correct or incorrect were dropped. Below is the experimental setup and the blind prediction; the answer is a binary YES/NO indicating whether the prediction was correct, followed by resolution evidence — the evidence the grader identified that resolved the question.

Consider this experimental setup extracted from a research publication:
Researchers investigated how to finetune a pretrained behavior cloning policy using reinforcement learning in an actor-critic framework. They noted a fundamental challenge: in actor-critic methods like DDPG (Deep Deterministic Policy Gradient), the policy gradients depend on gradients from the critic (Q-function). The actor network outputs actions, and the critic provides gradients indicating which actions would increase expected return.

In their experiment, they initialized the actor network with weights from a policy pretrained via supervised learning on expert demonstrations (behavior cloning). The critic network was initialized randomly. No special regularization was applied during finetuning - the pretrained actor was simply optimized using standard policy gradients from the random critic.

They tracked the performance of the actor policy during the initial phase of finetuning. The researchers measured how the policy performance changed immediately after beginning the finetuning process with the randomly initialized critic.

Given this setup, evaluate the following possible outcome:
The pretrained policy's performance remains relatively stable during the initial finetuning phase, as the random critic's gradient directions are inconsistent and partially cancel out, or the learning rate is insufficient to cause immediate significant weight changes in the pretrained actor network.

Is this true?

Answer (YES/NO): NO